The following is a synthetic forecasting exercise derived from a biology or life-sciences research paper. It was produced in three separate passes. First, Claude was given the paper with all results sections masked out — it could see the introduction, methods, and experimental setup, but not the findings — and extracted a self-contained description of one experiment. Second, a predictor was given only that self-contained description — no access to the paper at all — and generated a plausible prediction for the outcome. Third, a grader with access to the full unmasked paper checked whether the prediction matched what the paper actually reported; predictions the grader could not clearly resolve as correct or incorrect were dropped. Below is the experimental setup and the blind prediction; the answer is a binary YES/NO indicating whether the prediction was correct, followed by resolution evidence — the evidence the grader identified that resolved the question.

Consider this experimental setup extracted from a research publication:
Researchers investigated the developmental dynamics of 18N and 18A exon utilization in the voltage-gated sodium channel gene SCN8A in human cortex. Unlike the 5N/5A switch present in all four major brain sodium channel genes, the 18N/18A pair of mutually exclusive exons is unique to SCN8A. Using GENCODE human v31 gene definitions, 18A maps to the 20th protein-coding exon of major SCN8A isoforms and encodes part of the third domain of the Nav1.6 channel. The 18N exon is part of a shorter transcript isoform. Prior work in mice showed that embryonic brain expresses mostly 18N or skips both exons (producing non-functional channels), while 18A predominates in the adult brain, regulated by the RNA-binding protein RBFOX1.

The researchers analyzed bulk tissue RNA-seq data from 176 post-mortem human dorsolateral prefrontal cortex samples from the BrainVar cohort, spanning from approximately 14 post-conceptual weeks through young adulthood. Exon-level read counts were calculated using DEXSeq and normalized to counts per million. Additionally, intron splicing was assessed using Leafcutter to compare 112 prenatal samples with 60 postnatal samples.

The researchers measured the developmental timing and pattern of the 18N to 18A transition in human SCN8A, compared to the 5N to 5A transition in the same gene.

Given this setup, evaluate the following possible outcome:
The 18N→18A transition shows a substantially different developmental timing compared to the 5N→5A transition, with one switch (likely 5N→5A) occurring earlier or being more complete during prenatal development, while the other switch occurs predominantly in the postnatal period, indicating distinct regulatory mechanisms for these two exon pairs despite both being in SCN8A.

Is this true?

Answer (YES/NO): NO